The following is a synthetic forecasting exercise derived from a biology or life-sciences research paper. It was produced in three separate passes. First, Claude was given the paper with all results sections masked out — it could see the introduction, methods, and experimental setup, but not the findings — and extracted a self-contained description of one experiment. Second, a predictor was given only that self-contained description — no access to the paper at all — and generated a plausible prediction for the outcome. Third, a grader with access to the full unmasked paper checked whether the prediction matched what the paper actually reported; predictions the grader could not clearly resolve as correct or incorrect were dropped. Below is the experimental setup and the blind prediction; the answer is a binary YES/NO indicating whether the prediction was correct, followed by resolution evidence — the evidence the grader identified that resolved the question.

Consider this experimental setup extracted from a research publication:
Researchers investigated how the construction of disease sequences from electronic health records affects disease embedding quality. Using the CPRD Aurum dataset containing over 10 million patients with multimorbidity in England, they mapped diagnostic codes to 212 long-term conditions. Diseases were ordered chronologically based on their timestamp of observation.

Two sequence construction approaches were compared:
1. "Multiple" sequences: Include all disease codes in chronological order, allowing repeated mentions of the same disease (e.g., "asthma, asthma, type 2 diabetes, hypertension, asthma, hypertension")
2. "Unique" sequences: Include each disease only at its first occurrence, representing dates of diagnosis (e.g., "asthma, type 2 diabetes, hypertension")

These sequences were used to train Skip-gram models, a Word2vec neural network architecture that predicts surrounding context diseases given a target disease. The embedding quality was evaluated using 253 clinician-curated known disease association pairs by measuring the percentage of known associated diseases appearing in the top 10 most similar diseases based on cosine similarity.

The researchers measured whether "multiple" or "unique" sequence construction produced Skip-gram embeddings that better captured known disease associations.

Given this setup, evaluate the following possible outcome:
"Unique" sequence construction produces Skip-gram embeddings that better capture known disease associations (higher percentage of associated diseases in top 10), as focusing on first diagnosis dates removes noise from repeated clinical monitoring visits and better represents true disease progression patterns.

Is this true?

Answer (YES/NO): NO